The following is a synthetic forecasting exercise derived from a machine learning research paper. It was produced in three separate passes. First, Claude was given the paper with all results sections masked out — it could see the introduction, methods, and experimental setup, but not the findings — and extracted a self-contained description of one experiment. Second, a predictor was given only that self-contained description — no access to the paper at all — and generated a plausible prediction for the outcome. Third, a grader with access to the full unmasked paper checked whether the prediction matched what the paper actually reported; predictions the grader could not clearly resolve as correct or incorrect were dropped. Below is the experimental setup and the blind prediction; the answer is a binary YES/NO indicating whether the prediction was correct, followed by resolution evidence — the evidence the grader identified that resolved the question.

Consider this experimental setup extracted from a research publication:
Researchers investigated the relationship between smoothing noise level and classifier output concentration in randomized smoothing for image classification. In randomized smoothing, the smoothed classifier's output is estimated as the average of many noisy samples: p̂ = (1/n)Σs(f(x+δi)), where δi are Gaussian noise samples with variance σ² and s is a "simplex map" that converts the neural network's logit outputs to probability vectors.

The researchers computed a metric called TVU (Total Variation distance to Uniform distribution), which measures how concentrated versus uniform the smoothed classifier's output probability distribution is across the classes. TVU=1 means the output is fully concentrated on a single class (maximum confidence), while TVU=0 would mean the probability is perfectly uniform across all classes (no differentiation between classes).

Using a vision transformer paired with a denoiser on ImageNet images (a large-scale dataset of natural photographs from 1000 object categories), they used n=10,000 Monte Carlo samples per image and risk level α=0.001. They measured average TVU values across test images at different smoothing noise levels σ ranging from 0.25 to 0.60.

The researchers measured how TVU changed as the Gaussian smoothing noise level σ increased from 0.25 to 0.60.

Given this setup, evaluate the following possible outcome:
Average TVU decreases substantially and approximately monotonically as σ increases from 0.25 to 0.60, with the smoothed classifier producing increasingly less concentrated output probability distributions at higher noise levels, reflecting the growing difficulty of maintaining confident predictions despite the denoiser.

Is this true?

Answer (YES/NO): NO